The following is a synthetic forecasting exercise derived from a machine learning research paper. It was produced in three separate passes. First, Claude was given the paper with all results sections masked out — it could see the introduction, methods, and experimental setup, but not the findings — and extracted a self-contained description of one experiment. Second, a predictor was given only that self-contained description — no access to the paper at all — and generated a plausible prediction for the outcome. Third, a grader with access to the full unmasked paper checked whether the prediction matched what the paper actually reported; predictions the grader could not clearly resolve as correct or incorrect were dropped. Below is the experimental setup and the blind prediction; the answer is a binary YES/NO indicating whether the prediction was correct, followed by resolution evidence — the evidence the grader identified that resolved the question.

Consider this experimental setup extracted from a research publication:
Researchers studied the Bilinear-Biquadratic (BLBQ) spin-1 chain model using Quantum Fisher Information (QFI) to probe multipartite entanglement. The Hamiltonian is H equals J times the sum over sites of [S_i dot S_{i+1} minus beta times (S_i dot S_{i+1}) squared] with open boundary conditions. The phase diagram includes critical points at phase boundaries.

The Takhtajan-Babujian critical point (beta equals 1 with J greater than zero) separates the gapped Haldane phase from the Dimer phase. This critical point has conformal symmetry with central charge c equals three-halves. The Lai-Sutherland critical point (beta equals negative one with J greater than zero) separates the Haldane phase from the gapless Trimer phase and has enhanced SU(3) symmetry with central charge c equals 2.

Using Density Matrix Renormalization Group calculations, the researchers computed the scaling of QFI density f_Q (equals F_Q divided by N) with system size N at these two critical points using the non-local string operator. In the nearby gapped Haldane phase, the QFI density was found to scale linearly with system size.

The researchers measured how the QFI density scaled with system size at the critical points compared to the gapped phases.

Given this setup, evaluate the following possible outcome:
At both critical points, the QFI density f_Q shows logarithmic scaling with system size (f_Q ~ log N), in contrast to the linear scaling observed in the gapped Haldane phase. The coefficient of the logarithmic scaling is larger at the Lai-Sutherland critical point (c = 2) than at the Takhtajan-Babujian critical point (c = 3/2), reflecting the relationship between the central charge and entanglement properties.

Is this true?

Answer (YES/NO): NO